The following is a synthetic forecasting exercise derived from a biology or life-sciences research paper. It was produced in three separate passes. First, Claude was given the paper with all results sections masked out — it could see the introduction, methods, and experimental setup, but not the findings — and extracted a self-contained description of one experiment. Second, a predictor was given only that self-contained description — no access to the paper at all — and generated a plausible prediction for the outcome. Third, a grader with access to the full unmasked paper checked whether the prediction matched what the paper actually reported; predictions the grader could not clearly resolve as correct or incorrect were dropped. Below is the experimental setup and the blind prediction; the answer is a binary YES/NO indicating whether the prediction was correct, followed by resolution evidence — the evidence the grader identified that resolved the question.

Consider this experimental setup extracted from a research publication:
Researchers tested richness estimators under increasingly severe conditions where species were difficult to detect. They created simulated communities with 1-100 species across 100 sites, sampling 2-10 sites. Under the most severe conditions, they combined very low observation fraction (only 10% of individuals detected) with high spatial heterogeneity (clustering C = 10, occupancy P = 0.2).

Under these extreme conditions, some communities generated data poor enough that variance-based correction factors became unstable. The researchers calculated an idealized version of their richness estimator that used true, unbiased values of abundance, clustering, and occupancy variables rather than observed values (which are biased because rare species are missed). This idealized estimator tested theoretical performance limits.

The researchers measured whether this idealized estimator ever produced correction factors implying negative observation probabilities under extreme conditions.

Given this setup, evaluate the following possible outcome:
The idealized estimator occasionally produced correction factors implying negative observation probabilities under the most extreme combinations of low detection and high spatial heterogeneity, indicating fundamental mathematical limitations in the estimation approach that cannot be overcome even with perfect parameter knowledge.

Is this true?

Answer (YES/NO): YES